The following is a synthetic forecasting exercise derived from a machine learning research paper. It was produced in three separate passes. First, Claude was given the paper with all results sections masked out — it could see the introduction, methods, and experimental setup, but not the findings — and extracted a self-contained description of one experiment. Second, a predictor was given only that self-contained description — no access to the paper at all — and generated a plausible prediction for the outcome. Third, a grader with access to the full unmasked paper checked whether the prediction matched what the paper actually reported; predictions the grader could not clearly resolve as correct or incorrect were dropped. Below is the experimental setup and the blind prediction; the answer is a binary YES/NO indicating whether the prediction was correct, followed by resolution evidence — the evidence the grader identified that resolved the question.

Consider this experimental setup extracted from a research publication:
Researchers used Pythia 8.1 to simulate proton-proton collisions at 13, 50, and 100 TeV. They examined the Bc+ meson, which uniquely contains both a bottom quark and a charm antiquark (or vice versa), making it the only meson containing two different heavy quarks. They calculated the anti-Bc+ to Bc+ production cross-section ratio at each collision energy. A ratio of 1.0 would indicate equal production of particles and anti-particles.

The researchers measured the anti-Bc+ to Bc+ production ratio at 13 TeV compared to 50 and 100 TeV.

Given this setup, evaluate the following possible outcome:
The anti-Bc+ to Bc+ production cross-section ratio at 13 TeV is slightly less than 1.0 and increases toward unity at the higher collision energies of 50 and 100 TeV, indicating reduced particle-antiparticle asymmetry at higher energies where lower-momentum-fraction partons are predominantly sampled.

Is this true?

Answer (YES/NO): NO